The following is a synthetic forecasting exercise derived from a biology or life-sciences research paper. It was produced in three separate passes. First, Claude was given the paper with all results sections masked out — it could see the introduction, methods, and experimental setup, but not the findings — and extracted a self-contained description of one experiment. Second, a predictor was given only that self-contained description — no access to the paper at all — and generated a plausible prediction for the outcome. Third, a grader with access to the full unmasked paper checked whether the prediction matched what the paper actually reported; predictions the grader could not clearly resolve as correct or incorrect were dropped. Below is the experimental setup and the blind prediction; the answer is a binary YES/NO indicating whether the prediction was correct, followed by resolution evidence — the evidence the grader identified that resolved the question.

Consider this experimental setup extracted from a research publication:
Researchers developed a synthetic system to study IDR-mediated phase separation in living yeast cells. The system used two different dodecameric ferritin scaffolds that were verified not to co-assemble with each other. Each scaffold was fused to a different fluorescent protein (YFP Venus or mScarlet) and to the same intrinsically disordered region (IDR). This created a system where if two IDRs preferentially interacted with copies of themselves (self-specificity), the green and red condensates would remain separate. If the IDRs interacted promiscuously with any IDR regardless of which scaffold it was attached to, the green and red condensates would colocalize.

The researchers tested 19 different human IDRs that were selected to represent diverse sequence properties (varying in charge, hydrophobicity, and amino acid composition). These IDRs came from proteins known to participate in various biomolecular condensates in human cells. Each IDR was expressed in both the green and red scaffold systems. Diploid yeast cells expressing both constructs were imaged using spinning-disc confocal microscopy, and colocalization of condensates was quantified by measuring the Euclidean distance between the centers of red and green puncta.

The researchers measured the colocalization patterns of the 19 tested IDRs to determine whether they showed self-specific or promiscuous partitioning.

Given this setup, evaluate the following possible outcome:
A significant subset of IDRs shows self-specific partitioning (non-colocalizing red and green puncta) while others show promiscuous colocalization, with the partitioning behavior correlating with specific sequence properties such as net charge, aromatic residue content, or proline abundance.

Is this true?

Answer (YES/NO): NO